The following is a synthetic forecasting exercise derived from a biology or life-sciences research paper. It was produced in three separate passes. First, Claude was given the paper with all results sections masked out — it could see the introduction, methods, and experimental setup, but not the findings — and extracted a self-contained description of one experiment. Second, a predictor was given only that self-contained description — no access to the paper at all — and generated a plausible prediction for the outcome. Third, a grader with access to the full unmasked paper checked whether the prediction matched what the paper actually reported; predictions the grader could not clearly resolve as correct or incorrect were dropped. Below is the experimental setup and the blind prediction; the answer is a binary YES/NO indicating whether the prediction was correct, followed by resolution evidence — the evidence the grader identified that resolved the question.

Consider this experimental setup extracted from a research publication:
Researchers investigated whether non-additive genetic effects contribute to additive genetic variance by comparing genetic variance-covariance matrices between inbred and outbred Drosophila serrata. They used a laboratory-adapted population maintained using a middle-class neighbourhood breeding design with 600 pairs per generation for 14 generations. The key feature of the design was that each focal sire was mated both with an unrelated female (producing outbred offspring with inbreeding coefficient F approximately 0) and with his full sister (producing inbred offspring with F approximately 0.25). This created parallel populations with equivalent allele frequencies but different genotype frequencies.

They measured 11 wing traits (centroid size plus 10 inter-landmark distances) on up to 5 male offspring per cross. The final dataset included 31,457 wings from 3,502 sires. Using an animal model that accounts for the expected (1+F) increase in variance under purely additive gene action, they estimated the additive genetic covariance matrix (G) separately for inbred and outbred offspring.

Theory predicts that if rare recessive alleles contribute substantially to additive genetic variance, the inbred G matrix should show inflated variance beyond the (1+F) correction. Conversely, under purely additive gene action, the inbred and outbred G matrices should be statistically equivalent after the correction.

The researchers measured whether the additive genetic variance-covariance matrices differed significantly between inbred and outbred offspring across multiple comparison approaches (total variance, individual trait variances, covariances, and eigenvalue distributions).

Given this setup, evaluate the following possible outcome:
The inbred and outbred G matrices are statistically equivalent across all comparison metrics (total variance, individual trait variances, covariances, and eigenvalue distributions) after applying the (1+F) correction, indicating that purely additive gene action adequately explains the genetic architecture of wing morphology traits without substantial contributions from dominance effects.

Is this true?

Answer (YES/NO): YES